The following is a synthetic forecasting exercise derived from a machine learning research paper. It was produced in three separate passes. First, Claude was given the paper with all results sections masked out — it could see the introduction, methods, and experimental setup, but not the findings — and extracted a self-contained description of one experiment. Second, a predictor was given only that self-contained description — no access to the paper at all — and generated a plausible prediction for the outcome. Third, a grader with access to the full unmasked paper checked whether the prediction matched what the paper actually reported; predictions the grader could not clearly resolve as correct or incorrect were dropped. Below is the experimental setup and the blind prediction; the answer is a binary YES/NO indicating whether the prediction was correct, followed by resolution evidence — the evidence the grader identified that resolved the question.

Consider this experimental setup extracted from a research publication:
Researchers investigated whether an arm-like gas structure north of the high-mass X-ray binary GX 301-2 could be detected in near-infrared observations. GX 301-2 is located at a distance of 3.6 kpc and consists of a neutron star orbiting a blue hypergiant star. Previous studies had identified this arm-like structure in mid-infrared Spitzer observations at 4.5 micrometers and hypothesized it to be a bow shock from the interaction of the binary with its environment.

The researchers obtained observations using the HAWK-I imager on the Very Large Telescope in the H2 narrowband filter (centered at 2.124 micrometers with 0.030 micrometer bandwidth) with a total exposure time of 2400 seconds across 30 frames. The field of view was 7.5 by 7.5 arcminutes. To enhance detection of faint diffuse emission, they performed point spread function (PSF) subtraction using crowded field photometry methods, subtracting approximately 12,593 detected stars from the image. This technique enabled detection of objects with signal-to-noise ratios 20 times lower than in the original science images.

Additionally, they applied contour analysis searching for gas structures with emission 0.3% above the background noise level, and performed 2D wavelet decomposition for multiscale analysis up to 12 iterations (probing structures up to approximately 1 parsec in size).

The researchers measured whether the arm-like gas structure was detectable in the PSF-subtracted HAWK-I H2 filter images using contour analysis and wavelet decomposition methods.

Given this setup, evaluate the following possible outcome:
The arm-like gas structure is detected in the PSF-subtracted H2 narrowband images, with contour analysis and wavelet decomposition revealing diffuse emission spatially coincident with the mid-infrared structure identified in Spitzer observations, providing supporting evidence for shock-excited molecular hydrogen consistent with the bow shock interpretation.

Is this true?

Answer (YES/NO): NO